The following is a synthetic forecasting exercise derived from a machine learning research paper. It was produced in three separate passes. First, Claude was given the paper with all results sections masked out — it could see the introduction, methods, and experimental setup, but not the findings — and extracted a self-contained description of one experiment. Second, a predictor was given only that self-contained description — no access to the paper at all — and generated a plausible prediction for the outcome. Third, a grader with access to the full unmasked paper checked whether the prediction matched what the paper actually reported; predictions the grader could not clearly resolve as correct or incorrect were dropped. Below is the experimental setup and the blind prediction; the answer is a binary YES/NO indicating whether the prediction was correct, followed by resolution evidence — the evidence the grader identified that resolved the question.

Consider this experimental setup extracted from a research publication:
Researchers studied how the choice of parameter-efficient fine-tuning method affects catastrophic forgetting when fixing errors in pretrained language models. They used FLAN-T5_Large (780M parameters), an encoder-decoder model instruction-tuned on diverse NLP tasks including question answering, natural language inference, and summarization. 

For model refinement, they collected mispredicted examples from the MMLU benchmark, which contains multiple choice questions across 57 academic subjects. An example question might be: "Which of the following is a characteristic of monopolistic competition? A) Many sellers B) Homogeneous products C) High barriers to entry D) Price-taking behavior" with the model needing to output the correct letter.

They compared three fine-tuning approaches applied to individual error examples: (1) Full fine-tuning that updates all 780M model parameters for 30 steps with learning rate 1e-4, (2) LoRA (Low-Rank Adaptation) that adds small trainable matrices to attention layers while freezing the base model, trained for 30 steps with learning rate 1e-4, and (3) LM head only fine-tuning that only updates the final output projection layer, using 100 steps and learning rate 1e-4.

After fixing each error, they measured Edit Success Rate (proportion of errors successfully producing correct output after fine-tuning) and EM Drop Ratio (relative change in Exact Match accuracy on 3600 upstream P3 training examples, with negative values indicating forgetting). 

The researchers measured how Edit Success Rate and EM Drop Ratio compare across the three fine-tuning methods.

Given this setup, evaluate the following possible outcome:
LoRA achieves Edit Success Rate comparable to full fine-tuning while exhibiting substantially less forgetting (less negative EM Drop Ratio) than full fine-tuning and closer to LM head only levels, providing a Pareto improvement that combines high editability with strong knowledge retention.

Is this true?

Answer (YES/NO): NO